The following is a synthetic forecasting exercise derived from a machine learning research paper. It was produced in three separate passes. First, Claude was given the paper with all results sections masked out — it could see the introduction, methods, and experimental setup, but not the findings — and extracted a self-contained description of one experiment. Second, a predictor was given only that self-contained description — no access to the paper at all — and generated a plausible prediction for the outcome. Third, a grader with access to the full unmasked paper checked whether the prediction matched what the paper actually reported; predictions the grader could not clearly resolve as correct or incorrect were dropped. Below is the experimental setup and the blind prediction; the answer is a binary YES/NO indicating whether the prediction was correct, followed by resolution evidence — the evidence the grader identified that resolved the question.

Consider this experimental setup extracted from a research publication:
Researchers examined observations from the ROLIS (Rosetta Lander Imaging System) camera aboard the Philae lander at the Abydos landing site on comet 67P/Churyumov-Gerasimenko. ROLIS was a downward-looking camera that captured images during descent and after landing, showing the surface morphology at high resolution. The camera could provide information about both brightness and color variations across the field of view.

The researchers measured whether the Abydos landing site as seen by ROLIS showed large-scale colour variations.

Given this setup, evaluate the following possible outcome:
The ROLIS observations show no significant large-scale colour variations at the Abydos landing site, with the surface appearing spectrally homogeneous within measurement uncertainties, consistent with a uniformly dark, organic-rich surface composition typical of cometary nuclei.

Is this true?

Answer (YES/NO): YES